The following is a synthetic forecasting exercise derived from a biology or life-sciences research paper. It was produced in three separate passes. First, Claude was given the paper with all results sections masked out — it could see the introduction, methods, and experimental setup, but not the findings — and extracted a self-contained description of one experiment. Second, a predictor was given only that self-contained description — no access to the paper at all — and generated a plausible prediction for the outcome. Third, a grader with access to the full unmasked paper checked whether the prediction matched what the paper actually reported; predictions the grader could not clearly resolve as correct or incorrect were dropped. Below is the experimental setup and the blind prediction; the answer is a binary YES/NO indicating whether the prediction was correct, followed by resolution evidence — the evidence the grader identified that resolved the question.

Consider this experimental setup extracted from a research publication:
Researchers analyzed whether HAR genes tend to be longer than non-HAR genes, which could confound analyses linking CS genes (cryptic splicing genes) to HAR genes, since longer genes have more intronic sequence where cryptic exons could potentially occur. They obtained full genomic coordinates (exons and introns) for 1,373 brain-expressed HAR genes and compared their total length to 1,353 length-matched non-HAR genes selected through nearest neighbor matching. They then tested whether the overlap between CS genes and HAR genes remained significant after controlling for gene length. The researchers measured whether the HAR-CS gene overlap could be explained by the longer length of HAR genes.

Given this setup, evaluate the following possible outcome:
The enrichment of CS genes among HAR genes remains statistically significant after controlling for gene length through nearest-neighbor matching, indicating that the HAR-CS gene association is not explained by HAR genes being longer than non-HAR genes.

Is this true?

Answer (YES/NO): NO